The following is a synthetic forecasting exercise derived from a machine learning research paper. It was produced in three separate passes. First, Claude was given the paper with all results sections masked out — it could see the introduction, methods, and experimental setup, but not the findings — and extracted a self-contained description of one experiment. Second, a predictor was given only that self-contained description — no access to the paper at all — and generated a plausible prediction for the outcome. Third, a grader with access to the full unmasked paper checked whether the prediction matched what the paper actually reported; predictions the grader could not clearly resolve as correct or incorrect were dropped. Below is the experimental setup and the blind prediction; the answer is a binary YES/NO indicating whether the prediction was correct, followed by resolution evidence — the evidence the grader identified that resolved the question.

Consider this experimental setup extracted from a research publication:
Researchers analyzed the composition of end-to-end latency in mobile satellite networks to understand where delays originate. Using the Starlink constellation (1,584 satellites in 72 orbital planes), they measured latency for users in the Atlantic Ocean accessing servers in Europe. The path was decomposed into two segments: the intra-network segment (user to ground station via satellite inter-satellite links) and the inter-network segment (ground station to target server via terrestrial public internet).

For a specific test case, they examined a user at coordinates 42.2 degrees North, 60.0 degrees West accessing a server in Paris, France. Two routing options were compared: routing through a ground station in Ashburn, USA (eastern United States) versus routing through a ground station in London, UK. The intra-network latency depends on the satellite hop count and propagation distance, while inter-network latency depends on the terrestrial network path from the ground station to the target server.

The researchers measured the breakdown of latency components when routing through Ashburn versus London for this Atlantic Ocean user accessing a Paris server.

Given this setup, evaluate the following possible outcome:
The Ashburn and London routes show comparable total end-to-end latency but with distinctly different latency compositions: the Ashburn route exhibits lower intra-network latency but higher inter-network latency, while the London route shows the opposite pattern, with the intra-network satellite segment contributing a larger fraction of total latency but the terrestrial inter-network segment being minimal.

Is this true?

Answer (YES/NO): NO